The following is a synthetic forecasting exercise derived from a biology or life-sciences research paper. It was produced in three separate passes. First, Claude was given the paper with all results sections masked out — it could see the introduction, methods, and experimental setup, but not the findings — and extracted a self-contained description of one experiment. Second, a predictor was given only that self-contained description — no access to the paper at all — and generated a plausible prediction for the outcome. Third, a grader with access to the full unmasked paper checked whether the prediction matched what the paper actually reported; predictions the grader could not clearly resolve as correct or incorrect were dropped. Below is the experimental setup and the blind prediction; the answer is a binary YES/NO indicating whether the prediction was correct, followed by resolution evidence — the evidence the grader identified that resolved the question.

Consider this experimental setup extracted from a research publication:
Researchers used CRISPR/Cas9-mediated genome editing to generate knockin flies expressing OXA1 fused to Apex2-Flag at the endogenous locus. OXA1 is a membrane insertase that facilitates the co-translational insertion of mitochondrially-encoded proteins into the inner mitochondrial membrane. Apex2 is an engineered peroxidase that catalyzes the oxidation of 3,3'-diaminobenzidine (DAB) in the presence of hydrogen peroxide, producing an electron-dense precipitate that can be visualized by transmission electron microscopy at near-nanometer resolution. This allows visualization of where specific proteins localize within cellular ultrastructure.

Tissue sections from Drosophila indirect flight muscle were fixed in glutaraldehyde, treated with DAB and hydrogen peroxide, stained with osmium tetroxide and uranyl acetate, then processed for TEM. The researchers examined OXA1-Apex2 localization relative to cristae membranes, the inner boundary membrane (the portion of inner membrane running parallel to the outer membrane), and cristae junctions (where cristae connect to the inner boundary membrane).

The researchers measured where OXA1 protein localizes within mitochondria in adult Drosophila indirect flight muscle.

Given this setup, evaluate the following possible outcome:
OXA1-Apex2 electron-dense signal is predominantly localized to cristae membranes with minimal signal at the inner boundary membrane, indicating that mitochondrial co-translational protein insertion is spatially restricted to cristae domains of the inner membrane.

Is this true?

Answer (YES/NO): NO